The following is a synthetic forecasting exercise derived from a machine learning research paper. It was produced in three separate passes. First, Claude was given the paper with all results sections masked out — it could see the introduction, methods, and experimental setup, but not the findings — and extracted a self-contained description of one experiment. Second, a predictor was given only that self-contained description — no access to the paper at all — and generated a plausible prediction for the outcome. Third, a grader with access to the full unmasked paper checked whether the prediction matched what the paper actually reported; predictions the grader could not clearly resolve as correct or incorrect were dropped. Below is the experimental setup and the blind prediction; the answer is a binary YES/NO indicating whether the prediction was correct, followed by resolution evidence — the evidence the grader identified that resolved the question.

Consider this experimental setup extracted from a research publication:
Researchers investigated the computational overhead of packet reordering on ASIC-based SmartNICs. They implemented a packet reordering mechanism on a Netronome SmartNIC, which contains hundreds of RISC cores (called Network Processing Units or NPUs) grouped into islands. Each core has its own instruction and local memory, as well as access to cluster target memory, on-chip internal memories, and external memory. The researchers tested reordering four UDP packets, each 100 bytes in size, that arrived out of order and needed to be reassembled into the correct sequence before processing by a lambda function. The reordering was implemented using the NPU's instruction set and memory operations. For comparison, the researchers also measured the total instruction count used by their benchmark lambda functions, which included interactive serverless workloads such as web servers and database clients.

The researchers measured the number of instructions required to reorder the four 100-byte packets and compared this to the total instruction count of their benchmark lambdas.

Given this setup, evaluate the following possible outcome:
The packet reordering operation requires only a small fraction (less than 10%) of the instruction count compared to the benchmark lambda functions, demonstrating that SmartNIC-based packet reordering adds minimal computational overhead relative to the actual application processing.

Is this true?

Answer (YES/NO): YES